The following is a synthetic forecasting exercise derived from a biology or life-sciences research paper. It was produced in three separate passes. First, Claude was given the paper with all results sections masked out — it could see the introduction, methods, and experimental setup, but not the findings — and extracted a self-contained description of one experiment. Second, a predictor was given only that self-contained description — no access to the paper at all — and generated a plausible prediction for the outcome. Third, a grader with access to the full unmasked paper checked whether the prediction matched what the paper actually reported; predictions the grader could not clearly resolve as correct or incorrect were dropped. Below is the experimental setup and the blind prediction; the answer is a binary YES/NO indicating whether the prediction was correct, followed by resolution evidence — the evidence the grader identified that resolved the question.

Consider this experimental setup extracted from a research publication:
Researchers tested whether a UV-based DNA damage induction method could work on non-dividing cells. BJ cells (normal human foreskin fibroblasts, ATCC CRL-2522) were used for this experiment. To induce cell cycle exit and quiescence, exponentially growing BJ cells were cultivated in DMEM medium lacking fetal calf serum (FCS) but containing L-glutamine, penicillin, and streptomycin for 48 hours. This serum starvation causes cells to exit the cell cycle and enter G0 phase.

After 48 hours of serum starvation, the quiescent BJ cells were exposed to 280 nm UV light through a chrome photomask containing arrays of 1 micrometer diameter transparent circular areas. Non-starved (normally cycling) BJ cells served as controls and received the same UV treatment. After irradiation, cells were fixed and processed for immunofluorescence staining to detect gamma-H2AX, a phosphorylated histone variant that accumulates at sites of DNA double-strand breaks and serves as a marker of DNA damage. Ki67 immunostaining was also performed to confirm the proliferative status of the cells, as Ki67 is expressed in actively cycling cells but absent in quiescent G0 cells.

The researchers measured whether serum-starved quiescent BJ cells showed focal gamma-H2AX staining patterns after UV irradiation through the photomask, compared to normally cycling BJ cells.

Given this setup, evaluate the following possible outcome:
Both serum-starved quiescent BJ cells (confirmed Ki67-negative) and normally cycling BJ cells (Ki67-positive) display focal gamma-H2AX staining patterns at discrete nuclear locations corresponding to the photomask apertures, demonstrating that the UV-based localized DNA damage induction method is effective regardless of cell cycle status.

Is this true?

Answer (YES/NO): YES